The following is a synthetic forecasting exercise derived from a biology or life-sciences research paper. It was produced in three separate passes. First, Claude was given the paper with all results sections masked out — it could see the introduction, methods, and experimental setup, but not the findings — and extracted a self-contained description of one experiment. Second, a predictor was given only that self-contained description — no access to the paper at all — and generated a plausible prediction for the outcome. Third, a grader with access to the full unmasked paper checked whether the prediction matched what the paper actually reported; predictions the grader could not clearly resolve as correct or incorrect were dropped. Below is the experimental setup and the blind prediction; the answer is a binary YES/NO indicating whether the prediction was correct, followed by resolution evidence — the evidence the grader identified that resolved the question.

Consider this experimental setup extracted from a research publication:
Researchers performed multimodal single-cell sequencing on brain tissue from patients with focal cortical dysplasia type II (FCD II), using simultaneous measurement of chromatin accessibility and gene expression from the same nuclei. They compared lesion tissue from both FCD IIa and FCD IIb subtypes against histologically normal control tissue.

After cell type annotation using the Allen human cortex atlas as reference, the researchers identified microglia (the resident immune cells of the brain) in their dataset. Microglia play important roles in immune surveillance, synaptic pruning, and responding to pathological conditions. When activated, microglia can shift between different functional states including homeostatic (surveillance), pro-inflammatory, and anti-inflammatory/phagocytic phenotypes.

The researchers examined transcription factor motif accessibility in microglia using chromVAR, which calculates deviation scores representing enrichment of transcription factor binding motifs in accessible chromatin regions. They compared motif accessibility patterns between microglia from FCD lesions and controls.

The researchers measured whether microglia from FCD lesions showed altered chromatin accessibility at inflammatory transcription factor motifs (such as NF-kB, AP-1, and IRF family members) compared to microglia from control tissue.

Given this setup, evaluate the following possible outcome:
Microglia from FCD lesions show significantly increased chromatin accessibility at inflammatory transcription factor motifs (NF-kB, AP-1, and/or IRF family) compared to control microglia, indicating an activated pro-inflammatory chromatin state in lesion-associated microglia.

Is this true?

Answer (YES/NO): YES